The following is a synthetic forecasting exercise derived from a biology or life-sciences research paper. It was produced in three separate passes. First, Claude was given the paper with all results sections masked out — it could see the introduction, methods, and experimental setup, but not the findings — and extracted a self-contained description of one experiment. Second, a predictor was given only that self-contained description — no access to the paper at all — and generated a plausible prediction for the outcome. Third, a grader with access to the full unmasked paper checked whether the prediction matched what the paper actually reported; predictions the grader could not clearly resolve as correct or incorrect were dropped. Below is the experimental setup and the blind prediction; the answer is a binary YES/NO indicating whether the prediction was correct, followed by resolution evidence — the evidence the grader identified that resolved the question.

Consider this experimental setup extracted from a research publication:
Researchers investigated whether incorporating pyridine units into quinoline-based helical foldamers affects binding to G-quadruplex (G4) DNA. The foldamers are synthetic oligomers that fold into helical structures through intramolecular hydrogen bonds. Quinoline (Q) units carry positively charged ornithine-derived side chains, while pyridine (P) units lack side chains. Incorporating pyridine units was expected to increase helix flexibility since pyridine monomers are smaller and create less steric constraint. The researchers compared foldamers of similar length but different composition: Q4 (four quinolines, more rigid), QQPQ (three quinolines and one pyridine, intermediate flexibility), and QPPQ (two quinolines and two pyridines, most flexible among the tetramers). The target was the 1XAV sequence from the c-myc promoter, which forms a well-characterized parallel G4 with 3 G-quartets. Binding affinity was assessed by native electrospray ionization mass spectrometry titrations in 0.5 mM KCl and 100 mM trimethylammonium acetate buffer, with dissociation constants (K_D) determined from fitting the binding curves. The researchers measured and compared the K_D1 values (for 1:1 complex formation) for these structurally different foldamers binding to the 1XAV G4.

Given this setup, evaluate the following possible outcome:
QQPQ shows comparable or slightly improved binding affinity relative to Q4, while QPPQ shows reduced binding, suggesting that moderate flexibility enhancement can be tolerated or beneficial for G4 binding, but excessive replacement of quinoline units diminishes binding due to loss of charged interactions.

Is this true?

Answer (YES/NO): YES